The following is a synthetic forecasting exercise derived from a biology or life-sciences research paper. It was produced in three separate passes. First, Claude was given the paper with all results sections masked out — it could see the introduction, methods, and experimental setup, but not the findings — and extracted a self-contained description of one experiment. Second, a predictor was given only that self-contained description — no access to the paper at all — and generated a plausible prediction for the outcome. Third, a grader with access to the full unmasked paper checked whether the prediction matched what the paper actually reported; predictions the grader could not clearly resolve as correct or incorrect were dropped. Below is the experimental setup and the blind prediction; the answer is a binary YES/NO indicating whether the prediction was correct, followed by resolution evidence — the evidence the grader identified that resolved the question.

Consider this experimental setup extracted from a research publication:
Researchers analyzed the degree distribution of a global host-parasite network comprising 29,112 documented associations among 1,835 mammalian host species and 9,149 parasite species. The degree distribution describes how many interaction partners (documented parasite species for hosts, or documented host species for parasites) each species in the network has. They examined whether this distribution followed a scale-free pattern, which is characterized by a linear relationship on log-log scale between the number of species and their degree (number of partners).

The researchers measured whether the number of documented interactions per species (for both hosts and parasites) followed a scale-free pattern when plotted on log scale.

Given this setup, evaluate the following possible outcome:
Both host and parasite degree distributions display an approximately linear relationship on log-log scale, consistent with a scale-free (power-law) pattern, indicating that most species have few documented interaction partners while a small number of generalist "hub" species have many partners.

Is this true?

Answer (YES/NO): YES